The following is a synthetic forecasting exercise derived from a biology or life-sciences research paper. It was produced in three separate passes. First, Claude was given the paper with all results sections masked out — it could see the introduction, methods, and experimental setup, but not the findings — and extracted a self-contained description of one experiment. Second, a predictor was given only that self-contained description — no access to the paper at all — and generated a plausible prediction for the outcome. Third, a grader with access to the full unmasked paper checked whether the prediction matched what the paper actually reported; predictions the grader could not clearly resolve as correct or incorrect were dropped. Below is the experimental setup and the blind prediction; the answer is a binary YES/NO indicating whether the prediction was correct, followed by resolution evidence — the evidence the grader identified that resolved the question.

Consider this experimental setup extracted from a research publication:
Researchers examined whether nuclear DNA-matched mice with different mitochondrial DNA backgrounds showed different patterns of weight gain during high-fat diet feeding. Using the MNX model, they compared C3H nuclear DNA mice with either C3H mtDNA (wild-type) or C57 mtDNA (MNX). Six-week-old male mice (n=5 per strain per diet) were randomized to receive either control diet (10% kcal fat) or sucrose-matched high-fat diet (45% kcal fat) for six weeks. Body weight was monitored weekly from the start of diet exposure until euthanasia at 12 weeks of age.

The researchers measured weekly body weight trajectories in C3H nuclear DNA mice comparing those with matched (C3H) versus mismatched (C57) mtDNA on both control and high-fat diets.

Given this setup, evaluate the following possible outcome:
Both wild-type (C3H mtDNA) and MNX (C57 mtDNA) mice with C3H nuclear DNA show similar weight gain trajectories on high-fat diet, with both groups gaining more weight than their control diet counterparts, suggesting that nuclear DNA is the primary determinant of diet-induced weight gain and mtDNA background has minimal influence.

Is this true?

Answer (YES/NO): NO